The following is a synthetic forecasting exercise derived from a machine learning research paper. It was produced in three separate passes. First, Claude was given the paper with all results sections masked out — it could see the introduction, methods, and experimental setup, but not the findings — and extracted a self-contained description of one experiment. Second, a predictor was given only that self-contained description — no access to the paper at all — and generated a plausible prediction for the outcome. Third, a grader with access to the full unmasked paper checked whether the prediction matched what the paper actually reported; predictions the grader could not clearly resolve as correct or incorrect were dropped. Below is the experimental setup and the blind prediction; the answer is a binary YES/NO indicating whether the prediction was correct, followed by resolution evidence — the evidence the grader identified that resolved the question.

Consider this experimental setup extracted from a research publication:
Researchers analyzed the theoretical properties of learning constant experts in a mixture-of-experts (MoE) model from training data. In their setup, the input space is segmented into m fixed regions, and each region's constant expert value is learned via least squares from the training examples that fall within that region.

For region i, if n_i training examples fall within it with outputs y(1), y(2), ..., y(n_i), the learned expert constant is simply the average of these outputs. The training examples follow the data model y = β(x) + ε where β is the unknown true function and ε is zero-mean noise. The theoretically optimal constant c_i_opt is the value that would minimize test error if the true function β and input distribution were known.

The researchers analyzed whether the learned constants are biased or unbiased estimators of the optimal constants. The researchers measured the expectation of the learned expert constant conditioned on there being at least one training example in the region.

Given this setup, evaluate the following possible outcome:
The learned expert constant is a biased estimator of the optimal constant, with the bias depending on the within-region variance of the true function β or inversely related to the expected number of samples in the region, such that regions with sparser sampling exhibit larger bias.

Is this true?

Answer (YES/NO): NO